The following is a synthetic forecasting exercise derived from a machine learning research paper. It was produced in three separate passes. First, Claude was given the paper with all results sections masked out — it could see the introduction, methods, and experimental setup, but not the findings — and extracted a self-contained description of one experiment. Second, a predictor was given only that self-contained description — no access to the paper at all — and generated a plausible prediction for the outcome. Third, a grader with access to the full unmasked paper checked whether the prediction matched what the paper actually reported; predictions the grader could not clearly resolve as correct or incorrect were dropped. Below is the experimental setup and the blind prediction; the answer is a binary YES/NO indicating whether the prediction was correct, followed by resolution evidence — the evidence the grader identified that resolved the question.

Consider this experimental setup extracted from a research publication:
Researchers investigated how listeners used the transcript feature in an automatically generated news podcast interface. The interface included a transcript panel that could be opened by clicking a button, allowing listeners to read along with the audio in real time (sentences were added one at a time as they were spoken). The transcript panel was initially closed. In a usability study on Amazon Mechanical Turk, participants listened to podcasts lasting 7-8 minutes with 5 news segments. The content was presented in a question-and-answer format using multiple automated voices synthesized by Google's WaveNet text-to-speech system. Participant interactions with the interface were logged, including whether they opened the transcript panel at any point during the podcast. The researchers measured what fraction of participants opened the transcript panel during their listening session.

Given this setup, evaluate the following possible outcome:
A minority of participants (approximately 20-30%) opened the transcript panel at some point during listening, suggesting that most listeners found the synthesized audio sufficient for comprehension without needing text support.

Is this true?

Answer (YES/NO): NO